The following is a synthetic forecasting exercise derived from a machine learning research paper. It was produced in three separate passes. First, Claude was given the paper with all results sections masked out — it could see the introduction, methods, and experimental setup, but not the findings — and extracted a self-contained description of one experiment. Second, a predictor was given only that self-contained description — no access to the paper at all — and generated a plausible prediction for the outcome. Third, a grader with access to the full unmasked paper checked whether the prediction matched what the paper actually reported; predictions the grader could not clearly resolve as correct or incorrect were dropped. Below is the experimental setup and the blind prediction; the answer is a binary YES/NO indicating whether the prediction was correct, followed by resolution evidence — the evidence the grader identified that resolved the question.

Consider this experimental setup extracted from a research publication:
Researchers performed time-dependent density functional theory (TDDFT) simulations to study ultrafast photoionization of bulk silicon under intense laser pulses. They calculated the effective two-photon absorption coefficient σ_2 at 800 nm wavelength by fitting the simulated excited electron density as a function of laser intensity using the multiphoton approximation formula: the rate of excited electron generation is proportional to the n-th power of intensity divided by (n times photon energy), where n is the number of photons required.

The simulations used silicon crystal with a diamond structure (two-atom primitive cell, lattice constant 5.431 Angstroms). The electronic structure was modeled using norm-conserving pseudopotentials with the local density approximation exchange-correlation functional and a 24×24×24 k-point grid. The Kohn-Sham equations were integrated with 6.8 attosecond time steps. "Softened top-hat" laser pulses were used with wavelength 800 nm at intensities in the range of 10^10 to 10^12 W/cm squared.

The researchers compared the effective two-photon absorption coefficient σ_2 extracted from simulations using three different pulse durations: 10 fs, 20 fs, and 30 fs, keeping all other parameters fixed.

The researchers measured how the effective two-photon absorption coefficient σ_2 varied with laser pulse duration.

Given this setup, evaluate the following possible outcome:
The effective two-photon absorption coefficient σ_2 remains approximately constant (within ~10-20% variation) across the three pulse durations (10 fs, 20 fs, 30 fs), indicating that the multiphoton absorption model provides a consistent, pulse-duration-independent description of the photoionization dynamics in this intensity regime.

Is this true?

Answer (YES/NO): NO